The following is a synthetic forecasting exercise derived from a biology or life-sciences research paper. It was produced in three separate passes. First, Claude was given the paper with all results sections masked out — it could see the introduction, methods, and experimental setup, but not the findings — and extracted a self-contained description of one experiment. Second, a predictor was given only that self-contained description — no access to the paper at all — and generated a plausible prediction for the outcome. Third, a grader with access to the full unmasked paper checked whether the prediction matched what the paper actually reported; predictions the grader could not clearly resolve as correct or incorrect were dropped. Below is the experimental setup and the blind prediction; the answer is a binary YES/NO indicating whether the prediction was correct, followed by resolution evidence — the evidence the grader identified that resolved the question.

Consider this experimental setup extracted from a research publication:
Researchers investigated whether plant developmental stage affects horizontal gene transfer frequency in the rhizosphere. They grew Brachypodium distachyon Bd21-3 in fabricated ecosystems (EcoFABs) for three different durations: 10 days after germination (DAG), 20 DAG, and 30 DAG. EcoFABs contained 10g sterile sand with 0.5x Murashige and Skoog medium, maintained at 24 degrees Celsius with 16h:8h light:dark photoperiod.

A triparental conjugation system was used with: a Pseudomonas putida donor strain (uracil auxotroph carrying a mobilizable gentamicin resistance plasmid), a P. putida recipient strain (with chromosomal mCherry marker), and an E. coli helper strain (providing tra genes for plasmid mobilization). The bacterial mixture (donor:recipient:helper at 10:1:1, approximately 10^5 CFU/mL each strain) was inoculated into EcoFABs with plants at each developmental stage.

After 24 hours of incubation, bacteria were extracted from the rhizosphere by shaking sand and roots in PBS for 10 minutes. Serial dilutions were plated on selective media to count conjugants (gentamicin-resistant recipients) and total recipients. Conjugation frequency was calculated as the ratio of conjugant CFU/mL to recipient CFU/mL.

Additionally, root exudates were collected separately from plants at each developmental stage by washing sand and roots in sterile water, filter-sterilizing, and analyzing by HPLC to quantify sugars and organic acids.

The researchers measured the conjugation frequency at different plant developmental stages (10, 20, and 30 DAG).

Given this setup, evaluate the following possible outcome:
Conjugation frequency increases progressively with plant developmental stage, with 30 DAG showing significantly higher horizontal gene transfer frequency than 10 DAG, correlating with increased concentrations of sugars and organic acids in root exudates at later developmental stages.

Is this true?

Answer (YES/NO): NO